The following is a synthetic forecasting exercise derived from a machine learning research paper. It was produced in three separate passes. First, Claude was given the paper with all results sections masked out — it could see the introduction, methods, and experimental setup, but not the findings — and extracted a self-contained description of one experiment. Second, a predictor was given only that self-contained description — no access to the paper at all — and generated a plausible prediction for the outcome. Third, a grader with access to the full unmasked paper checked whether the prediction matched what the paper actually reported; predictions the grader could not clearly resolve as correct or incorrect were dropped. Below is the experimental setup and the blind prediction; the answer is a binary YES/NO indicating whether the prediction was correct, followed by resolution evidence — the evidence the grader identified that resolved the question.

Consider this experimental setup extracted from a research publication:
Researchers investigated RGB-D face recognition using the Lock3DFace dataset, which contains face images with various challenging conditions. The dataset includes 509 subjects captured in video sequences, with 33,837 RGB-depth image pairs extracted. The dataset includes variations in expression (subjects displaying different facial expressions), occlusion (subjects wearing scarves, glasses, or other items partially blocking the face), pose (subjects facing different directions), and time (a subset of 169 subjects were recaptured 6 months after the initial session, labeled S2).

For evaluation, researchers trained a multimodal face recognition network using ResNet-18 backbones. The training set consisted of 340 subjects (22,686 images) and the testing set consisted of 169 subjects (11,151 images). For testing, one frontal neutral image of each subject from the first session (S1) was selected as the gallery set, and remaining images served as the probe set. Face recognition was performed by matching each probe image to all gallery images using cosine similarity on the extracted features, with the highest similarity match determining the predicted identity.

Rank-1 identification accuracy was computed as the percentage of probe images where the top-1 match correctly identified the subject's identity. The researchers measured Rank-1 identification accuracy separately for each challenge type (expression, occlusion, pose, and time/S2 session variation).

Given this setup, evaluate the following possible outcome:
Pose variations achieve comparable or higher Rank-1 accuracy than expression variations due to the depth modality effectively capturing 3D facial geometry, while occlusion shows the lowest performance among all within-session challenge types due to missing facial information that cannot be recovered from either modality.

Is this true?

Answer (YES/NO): NO